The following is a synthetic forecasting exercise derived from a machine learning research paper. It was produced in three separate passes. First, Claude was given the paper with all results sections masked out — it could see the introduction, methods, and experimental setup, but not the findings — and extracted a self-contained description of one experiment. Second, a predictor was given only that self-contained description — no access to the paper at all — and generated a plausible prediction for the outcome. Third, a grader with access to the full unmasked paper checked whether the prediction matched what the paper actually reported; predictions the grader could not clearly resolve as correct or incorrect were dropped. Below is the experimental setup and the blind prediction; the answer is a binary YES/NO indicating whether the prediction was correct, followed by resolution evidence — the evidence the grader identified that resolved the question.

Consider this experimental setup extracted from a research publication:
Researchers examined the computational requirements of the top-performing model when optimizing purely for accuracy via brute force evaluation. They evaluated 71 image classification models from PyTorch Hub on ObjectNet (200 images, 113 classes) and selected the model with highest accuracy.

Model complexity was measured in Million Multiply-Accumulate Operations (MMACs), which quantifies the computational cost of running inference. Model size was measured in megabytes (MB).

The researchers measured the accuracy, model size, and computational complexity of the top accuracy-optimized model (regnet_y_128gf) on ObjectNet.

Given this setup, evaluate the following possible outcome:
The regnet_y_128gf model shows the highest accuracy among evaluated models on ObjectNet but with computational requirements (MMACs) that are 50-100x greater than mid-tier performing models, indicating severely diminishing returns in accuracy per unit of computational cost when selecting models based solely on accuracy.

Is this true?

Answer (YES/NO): NO